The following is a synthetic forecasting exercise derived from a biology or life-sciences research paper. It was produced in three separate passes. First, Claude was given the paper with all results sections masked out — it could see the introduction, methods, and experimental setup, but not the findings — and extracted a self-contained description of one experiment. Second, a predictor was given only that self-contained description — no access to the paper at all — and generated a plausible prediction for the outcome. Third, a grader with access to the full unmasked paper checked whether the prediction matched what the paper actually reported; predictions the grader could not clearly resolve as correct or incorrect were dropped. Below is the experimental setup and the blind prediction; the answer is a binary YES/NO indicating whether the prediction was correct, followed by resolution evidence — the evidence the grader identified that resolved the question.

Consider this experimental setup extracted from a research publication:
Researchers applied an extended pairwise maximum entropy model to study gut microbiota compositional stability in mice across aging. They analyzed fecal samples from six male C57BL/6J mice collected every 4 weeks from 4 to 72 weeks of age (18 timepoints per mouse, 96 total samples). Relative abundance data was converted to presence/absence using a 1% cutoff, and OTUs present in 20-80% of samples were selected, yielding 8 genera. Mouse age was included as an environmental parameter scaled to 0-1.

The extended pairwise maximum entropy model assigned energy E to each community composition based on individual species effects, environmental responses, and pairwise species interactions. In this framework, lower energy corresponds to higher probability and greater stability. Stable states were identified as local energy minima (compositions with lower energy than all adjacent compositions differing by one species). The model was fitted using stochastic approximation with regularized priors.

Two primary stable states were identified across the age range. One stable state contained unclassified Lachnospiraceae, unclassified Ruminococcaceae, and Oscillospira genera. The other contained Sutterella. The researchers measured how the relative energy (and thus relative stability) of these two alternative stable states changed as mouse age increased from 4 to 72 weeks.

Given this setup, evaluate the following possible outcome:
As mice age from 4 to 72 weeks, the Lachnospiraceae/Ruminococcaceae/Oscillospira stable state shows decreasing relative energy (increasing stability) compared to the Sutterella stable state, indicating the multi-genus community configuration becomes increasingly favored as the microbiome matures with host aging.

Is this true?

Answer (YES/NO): NO